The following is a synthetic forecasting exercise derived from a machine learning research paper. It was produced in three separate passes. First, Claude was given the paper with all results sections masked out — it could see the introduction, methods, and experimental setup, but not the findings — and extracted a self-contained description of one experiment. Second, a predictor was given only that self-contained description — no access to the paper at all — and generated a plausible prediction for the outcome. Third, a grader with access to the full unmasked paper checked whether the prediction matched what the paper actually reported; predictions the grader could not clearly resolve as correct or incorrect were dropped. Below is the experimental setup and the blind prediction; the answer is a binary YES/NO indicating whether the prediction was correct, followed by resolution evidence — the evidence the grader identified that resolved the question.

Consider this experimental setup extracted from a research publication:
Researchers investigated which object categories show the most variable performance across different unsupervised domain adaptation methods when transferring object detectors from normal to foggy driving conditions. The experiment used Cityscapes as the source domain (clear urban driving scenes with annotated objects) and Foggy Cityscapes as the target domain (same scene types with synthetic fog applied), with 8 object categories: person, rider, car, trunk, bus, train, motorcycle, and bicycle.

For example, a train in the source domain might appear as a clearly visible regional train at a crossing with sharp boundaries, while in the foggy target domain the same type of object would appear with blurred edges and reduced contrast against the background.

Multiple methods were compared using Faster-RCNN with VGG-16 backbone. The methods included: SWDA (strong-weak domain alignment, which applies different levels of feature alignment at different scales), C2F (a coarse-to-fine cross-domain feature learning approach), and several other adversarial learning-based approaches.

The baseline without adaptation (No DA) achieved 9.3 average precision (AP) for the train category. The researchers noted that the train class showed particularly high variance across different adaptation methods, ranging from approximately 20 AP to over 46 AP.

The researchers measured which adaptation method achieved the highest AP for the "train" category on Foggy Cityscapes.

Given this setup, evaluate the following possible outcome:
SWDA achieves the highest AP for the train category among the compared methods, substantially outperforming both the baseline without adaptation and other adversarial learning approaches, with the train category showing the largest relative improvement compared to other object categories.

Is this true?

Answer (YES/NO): NO